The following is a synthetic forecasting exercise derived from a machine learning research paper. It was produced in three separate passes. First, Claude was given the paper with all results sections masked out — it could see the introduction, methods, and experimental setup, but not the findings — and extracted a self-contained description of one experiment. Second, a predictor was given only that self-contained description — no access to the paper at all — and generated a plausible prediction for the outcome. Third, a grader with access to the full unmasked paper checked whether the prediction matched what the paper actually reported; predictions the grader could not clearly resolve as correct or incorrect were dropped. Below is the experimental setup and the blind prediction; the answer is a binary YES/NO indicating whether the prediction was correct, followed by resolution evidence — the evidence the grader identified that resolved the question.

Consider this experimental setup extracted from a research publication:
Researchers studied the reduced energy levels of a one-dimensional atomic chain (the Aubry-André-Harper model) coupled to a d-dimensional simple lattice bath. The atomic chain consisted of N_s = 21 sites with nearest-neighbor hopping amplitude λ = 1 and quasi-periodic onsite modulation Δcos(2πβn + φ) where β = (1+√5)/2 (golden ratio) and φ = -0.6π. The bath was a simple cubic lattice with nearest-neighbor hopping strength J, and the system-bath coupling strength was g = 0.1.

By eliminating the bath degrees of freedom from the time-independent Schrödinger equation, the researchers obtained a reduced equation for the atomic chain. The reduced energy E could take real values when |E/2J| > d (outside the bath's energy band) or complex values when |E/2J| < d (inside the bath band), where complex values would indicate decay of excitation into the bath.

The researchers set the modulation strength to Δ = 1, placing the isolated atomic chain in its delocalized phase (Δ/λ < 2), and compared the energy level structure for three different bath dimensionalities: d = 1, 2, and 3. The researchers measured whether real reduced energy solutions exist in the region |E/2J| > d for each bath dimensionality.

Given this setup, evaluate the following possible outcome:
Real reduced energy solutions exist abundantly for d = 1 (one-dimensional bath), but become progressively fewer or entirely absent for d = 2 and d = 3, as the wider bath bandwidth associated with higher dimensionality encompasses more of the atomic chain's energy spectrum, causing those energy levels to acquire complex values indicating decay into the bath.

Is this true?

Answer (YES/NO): YES